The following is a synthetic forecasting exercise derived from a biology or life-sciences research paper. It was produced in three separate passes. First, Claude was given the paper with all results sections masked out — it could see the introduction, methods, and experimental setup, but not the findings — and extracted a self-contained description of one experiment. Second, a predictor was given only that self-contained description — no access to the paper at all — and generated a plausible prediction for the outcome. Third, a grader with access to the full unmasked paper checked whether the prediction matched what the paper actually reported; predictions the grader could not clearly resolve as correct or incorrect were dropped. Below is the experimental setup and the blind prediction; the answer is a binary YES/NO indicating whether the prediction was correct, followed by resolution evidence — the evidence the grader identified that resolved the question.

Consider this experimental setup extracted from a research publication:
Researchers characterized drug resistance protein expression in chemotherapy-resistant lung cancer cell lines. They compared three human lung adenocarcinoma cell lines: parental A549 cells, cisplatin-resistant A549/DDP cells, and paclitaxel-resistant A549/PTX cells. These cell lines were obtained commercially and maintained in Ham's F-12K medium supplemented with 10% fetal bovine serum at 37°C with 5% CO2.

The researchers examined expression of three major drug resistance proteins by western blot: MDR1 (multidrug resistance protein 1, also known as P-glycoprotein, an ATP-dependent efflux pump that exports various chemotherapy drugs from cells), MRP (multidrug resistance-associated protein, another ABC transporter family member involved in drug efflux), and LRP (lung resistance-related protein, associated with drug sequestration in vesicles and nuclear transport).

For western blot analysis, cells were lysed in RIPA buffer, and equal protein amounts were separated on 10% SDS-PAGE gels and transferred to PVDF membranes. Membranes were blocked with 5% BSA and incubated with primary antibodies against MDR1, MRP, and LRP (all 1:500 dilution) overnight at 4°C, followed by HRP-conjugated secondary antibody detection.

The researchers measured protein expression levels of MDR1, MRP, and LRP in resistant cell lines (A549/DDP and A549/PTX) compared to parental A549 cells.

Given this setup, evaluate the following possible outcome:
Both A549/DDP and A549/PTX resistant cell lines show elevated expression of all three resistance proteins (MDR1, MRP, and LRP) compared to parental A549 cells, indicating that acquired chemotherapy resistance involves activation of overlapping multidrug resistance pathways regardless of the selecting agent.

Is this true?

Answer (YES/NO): YES